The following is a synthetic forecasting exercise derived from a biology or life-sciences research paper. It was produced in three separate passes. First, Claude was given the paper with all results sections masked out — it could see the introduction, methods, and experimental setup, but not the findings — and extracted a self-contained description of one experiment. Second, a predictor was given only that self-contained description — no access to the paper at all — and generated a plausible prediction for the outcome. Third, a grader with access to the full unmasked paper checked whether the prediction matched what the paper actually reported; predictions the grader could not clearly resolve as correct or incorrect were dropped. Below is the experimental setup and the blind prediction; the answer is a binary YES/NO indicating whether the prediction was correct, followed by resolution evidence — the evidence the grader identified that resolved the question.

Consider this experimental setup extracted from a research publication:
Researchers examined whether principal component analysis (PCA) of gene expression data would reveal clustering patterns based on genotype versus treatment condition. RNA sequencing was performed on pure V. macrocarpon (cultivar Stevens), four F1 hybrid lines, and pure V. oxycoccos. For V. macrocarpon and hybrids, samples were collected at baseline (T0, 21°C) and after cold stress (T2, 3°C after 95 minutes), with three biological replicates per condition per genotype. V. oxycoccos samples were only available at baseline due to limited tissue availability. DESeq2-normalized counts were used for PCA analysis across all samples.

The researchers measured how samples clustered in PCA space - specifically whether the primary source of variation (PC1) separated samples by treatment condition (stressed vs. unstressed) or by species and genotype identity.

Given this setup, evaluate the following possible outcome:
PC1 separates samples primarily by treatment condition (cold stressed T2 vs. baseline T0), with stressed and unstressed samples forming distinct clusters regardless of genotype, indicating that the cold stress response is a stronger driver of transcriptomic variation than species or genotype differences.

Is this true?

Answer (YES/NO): NO